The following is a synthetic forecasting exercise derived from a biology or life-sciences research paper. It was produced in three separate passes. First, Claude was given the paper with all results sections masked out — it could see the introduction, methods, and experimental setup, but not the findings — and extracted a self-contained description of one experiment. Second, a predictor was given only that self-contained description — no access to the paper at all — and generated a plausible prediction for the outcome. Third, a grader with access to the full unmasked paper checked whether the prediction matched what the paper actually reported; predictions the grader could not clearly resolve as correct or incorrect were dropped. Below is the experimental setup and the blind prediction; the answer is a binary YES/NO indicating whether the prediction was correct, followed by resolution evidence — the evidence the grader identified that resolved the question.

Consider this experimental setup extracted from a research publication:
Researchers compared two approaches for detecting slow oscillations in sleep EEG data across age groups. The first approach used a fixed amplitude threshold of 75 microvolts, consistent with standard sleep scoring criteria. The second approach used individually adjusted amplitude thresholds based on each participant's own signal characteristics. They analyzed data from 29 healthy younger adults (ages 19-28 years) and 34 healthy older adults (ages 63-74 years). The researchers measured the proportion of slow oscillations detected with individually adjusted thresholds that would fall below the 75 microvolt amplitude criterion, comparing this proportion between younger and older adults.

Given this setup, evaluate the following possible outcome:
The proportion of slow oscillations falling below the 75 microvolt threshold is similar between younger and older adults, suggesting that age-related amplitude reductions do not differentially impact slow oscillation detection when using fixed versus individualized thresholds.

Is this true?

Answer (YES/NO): NO